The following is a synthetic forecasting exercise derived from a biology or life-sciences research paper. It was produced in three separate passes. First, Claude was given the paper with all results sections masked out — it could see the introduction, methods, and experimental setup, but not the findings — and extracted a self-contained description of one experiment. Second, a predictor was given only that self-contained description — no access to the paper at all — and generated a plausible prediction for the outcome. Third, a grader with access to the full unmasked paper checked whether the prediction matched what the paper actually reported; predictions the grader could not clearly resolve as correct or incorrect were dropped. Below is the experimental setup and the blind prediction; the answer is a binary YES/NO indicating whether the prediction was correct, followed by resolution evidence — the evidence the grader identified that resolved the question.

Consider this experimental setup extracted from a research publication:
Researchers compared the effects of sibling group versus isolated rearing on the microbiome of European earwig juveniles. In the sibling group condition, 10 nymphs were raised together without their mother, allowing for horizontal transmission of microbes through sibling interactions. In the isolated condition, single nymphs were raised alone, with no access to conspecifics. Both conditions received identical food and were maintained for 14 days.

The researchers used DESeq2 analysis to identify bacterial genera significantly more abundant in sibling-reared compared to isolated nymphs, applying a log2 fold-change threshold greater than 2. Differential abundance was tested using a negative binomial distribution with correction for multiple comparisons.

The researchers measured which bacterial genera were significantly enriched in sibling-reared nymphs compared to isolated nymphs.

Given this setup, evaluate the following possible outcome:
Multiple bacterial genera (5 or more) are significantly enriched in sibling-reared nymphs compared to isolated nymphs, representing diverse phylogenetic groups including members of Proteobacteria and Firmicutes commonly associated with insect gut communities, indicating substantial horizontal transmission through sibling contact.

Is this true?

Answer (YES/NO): NO